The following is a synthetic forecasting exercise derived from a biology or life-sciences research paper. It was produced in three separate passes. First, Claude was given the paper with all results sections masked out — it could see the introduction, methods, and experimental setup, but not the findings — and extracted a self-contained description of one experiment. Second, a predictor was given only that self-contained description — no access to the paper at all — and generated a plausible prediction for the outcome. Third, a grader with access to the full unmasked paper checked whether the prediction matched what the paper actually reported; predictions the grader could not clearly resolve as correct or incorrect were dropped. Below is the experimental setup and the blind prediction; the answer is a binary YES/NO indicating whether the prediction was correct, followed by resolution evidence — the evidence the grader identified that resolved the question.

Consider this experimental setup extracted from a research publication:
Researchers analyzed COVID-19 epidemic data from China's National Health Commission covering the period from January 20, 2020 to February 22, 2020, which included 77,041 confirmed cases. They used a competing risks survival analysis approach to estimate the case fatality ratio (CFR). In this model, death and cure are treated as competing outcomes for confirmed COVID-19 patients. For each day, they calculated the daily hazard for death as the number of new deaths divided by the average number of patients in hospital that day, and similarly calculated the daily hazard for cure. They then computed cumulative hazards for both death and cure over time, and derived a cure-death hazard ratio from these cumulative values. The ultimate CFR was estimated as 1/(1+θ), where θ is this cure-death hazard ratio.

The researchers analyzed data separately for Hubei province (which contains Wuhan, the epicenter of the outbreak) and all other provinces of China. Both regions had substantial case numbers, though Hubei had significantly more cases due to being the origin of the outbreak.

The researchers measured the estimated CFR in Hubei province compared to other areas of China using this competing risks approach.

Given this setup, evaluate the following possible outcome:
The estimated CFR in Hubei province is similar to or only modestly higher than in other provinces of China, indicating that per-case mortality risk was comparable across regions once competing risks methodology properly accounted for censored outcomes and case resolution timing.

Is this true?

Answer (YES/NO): NO